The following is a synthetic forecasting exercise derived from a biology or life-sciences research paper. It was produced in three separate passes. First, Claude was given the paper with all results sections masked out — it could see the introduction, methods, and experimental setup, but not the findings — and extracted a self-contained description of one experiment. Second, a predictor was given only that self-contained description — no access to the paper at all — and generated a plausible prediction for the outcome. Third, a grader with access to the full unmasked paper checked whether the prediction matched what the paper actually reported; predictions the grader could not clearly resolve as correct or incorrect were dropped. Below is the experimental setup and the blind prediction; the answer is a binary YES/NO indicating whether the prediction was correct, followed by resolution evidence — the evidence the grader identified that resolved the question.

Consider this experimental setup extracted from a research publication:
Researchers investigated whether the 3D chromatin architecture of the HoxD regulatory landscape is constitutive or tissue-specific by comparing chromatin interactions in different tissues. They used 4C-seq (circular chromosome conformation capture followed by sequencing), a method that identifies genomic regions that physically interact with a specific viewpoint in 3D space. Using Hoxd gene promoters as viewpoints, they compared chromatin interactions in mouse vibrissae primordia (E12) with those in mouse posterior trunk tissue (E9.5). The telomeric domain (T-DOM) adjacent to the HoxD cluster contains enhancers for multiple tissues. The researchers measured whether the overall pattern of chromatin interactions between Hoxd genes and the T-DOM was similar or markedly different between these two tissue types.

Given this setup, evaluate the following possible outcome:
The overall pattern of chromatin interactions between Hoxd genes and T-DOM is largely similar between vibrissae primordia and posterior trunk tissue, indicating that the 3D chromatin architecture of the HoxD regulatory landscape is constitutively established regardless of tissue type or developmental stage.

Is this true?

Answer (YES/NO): YES